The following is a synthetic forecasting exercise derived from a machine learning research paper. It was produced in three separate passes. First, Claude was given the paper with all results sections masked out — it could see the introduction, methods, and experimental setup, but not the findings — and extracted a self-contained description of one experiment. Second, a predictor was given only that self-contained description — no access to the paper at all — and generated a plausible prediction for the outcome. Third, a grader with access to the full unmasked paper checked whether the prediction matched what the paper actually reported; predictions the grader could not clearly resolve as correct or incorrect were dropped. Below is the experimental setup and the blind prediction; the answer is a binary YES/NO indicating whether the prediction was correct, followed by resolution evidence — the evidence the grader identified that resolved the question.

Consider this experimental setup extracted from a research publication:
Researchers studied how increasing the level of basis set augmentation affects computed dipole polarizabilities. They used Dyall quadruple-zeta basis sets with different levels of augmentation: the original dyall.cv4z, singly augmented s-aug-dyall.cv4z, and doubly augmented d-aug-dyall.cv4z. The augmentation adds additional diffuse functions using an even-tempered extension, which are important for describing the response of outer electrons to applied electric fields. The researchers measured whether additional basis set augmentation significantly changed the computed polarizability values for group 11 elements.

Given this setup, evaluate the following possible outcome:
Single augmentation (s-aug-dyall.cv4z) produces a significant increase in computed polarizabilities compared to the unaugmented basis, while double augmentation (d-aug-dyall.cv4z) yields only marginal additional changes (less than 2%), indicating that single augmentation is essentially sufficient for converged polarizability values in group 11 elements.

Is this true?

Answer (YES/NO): NO